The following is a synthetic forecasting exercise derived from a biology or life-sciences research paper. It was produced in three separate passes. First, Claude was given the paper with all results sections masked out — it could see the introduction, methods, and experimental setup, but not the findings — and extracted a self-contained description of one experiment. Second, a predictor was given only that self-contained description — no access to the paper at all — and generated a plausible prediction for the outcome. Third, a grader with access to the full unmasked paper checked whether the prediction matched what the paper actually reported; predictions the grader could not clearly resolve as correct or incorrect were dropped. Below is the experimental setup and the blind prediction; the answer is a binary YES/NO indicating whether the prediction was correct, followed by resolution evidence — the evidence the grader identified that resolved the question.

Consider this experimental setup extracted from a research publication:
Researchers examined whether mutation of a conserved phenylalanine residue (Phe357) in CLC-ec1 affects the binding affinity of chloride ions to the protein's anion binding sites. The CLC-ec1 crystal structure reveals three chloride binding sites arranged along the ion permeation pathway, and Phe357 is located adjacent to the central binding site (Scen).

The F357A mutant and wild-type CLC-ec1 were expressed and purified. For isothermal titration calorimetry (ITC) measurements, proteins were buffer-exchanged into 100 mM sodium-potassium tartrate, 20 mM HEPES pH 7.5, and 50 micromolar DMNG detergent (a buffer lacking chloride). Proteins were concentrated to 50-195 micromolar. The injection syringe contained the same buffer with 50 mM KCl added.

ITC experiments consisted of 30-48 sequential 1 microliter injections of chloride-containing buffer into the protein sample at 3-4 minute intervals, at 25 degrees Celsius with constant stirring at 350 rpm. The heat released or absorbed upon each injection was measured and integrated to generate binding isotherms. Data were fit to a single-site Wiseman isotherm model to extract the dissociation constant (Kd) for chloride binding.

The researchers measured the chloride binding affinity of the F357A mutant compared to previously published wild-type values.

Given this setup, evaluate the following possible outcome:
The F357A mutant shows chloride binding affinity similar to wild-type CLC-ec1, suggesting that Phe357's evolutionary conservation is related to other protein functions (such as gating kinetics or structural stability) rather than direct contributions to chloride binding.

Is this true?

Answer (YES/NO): YES